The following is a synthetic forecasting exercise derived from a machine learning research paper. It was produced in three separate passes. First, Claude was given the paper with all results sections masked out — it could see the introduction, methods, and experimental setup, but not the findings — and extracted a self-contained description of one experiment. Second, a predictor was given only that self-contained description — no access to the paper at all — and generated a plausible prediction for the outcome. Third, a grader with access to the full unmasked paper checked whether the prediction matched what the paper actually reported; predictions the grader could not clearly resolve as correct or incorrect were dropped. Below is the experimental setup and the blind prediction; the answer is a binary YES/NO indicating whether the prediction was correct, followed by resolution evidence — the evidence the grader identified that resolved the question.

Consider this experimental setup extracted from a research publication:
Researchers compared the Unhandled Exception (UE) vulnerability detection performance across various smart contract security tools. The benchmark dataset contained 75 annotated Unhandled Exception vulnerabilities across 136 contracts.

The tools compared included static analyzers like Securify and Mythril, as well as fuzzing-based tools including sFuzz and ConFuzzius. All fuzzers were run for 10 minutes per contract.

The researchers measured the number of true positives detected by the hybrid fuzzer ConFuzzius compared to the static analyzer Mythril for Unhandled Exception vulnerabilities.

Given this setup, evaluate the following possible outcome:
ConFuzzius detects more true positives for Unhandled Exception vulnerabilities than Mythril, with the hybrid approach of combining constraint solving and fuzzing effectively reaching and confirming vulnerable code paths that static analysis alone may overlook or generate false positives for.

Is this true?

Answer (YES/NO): YES